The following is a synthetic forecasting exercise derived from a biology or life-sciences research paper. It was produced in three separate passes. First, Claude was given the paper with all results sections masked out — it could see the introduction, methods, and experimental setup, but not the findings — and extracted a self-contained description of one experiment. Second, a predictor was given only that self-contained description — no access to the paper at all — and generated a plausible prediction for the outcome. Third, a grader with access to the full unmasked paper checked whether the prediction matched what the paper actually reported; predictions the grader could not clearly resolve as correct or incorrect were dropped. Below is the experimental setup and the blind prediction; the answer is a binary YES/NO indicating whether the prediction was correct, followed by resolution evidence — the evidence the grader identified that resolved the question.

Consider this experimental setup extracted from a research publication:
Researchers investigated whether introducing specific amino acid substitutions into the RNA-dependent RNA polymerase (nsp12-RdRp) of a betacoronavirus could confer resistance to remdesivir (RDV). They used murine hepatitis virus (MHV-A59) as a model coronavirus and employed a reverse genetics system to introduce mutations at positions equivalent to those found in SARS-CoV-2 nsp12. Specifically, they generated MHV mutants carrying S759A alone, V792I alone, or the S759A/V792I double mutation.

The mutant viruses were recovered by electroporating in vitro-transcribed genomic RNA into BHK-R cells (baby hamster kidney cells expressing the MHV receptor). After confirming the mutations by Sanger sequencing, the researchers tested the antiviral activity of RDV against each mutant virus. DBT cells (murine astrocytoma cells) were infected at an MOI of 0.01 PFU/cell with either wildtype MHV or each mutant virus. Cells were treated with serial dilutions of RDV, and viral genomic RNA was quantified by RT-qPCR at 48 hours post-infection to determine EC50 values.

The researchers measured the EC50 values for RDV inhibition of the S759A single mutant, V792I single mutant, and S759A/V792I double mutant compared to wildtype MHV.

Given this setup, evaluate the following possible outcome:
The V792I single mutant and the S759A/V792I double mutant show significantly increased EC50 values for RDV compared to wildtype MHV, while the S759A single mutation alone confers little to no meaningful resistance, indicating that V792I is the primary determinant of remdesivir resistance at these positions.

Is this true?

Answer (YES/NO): NO